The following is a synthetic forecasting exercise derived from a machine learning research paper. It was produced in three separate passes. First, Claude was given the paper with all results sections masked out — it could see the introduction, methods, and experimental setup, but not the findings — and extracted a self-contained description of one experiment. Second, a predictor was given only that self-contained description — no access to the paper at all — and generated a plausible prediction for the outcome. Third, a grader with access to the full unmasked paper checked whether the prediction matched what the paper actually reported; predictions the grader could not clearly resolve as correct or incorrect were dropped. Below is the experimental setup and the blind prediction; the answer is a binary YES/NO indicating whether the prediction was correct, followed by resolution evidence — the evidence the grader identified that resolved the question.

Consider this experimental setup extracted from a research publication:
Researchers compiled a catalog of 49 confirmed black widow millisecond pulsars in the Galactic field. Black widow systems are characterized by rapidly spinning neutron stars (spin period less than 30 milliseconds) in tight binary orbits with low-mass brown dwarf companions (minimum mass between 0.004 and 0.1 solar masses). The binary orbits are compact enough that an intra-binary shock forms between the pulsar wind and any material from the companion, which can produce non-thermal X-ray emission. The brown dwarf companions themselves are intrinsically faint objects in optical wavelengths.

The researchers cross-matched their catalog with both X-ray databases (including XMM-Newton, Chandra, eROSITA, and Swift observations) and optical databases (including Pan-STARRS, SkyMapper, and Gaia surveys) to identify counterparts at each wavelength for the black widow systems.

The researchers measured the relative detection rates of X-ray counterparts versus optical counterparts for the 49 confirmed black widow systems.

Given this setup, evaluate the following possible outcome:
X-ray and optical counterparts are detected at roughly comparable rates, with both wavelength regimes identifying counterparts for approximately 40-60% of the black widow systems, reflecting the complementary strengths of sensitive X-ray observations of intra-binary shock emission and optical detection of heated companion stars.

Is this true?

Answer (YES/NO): NO